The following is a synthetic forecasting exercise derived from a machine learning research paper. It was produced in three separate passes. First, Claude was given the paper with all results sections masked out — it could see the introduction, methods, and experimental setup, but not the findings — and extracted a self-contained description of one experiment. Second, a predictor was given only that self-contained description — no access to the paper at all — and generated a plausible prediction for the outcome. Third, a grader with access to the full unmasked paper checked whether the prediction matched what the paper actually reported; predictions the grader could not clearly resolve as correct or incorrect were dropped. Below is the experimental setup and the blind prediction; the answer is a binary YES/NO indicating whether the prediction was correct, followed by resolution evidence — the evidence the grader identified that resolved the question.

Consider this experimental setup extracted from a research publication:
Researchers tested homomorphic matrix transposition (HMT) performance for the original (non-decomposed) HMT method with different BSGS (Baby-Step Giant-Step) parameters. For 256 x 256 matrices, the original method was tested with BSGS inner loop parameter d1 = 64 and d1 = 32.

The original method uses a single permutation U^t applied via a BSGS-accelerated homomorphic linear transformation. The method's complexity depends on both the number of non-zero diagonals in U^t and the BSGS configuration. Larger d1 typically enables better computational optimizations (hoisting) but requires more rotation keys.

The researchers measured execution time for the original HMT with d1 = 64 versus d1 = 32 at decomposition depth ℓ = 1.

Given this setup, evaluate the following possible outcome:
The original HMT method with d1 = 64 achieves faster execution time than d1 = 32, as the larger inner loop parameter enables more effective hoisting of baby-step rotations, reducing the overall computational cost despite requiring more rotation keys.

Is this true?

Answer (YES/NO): YES